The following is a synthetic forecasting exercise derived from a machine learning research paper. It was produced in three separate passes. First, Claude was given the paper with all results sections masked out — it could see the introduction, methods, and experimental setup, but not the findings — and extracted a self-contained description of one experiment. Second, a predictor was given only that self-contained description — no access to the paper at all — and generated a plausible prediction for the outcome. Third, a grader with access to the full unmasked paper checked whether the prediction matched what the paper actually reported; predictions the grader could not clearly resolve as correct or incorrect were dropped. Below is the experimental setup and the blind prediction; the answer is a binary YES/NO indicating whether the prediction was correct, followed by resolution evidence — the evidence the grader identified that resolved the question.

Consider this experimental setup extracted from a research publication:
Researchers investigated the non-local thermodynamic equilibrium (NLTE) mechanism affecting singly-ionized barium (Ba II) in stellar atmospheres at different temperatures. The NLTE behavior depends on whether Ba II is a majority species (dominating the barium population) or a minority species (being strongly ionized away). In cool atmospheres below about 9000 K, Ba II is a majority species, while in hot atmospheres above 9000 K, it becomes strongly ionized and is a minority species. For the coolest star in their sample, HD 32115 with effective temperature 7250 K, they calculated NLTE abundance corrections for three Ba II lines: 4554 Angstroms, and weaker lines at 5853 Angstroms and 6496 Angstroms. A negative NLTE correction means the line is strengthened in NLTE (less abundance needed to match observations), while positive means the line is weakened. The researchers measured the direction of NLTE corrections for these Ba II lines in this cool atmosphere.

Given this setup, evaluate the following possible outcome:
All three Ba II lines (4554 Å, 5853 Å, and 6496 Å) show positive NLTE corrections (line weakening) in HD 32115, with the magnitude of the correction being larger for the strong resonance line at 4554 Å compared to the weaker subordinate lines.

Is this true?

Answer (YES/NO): NO